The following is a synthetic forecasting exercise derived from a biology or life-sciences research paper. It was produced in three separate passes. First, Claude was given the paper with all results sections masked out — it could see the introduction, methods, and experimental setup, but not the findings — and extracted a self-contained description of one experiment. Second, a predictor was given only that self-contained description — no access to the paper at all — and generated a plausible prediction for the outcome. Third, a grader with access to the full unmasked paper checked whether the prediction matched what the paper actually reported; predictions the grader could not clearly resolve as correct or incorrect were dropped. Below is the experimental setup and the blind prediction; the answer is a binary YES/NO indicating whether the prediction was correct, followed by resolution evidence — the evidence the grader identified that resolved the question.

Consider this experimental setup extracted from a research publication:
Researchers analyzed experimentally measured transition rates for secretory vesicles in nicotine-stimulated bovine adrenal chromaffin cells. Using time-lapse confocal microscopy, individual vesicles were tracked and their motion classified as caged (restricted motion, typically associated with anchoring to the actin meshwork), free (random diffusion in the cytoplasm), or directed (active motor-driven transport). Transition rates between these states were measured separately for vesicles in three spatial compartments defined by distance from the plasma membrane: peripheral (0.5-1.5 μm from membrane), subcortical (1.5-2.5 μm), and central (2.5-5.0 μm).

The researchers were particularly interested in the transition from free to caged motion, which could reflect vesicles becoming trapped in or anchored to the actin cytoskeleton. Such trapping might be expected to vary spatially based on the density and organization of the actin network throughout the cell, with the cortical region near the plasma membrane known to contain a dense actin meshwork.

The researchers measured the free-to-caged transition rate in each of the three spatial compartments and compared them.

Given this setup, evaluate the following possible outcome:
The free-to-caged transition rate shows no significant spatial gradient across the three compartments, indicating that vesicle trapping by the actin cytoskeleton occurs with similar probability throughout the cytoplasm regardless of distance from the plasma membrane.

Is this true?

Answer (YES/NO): NO